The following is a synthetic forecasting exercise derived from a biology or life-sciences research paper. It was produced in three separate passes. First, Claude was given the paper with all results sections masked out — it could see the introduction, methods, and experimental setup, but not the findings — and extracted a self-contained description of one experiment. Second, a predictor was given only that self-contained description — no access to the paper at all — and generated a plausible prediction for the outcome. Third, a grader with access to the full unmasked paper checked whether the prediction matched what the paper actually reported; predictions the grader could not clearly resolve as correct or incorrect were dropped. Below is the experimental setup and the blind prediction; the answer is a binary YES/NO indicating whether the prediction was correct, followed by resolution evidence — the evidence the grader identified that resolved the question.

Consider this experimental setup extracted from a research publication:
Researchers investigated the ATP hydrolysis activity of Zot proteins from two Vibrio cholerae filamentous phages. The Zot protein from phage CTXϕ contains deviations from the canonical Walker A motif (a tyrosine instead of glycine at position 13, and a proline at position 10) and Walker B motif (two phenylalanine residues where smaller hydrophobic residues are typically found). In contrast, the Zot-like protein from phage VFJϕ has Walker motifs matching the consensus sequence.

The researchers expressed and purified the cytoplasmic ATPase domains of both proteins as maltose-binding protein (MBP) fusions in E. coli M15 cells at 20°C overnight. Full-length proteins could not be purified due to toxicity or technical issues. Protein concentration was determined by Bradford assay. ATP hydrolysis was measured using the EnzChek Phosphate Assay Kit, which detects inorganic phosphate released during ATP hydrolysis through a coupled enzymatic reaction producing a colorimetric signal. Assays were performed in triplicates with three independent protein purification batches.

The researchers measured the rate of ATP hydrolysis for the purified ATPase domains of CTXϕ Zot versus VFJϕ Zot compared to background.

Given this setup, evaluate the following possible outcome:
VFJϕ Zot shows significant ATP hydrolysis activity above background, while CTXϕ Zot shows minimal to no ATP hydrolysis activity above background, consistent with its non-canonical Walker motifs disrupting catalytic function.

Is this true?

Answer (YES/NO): YES